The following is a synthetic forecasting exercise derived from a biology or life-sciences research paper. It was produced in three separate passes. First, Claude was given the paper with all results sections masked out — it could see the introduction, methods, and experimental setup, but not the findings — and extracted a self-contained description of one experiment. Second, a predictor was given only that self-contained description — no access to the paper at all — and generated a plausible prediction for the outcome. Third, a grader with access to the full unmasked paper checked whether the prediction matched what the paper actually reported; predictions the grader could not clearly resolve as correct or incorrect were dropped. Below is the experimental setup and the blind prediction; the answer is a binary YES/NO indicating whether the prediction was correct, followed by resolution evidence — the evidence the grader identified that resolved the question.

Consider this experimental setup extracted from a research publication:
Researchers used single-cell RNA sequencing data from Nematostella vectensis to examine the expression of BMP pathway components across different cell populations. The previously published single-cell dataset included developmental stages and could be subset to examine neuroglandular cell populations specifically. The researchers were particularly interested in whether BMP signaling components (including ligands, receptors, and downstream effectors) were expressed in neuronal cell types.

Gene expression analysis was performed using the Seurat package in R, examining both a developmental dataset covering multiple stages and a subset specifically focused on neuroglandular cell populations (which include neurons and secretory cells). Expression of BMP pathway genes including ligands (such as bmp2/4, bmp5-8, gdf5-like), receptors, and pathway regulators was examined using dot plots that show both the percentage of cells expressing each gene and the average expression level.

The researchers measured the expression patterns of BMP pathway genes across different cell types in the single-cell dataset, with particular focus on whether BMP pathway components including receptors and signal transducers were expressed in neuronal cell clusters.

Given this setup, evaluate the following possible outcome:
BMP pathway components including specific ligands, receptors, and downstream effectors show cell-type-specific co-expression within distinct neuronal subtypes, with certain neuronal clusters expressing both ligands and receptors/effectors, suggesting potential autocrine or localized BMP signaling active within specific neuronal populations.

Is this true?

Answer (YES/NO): NO